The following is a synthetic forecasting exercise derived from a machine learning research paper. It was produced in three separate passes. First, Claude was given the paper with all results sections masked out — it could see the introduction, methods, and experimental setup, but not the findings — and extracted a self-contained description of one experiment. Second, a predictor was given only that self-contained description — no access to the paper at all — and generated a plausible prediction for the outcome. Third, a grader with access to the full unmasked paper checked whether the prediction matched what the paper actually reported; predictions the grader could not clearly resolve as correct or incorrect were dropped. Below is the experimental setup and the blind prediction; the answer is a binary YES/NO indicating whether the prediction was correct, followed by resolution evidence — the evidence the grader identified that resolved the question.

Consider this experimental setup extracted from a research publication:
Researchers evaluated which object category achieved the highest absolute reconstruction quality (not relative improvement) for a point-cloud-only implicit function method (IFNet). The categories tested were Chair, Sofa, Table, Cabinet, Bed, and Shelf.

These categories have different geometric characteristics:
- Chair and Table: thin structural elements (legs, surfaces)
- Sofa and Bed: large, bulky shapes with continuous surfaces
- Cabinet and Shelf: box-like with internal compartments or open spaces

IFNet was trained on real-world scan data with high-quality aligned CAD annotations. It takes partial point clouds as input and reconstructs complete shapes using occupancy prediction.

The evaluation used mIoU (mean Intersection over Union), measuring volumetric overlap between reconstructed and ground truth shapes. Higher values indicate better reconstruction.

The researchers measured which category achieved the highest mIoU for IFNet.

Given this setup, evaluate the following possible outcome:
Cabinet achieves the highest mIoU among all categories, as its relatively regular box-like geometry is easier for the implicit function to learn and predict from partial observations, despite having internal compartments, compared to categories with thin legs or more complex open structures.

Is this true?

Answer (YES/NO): YES